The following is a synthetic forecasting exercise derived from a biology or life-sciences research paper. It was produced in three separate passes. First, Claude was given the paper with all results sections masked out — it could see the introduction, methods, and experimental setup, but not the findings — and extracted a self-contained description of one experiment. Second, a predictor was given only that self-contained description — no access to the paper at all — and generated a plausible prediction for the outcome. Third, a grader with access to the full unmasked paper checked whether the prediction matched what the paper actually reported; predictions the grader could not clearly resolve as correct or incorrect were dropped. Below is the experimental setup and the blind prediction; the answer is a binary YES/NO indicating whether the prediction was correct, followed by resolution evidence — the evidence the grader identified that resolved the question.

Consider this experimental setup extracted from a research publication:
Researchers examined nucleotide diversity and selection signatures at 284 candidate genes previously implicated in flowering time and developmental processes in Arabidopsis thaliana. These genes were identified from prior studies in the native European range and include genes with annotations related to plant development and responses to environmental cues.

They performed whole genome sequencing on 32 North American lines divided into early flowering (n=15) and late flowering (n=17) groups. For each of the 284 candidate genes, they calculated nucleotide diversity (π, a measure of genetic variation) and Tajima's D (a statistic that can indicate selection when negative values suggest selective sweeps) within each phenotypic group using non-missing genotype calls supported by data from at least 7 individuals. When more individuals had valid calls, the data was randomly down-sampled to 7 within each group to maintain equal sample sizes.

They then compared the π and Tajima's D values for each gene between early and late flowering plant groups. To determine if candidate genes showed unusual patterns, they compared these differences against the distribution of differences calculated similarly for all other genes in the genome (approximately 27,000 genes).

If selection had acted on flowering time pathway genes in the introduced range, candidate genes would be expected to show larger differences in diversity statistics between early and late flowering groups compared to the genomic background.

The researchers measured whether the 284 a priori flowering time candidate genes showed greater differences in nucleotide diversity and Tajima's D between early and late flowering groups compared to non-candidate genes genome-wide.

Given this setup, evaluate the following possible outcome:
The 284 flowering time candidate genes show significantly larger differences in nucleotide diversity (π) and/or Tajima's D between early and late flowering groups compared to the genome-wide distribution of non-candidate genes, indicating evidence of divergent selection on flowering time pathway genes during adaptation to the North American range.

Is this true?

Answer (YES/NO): NO